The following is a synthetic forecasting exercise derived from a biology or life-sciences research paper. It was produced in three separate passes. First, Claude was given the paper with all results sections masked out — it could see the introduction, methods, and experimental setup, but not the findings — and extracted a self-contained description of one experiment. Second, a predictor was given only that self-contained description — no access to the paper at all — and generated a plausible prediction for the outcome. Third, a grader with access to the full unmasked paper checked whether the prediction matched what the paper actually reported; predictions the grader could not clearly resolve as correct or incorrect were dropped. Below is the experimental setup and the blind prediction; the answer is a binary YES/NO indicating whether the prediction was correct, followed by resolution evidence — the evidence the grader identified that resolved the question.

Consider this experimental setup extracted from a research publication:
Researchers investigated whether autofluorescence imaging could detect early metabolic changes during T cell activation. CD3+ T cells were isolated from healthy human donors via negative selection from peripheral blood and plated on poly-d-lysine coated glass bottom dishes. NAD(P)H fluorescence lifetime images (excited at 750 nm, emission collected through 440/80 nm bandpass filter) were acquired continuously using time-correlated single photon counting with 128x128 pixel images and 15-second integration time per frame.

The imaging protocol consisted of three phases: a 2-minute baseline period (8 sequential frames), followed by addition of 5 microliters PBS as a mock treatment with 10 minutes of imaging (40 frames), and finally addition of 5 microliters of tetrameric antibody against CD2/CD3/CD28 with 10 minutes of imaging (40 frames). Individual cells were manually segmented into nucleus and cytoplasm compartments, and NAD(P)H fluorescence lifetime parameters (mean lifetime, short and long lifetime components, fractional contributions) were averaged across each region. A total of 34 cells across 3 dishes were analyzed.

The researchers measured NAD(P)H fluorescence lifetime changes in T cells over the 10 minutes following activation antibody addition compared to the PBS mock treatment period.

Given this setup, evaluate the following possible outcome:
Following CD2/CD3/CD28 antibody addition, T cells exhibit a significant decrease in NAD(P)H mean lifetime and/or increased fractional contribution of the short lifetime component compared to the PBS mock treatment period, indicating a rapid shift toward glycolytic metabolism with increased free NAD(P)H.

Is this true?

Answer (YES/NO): YES